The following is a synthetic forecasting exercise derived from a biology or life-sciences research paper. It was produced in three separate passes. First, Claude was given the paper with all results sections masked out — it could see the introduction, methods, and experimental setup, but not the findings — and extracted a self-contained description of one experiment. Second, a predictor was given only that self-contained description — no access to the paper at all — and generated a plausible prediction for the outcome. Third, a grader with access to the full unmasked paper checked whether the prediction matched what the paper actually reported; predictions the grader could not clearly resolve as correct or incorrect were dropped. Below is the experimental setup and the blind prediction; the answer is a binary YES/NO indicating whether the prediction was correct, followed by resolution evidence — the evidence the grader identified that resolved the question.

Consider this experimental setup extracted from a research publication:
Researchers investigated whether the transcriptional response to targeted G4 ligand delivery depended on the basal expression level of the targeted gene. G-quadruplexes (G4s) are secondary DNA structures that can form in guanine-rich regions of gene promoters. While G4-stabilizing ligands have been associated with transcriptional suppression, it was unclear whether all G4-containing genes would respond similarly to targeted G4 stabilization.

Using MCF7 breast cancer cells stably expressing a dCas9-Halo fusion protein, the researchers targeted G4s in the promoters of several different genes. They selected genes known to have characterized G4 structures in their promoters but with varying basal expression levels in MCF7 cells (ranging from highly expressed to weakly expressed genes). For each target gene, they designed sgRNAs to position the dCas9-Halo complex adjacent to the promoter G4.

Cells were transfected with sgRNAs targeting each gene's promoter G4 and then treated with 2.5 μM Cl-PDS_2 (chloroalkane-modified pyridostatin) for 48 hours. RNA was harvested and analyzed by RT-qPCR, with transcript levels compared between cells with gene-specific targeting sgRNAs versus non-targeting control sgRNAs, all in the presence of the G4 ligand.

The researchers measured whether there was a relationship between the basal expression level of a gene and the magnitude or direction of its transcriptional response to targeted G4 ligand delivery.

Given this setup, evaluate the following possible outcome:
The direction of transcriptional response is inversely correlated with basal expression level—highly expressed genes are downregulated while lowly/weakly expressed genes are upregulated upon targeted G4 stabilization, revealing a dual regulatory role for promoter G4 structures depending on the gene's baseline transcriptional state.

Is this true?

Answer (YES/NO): NO